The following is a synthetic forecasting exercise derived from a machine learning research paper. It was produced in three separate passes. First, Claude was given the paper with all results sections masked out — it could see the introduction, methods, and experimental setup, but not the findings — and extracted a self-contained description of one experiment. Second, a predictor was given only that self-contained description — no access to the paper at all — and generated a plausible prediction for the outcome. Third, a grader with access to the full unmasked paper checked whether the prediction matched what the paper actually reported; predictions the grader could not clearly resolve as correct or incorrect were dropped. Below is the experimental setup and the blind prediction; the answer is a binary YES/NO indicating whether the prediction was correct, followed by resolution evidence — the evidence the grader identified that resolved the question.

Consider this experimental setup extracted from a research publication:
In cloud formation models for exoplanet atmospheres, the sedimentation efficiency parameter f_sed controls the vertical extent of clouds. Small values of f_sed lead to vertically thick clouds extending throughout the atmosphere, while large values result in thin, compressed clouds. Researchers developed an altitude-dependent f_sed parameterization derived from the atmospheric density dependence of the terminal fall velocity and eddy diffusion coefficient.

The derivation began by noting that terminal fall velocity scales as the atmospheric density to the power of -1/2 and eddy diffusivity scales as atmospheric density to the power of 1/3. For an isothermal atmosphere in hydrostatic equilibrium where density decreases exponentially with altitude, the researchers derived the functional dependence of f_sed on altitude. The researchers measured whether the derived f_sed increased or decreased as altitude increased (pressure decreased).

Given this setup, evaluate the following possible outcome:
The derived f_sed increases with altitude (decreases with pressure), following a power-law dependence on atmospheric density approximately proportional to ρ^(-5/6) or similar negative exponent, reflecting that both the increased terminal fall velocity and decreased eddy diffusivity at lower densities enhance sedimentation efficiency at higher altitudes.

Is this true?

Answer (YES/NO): NO